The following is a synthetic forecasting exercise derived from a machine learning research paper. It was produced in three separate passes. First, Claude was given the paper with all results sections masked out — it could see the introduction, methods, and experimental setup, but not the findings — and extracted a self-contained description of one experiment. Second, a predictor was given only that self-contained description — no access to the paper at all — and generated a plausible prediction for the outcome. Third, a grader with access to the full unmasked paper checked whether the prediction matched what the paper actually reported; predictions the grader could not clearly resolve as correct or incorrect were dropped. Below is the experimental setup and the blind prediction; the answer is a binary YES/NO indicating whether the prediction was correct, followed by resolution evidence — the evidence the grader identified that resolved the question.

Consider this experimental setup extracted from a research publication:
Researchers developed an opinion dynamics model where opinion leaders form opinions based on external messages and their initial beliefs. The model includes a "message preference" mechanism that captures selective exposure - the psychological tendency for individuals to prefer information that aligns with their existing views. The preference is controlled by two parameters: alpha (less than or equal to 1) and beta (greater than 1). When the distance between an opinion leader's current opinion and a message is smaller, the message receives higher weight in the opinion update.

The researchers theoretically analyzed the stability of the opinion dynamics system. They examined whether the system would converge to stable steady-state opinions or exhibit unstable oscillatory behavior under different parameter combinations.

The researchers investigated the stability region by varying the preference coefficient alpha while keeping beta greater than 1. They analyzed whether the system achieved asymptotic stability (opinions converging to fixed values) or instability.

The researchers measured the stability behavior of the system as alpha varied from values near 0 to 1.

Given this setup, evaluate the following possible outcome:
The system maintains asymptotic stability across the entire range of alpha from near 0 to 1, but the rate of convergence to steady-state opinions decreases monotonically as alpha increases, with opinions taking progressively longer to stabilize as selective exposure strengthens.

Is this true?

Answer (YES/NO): NO